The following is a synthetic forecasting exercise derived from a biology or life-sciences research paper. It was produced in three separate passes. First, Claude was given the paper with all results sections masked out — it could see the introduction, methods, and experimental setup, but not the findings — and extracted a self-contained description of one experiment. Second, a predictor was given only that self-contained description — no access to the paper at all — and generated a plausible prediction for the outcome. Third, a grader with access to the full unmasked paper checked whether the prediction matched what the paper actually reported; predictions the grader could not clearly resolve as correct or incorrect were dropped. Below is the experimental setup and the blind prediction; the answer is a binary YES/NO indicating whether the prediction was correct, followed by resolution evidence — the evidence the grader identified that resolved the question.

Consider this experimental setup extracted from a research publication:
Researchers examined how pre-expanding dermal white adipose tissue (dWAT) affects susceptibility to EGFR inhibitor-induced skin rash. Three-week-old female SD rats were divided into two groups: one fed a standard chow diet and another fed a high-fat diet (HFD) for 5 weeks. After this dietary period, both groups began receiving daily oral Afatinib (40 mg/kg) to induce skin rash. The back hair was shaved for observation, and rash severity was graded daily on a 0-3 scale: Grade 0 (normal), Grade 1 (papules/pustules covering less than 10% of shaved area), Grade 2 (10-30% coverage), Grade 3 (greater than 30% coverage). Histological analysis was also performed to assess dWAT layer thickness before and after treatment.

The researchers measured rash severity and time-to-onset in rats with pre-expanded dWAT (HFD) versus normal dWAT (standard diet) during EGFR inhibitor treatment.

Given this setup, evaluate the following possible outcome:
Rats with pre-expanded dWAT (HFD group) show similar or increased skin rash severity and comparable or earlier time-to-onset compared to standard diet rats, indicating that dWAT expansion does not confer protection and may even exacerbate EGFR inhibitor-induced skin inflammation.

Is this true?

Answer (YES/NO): NO